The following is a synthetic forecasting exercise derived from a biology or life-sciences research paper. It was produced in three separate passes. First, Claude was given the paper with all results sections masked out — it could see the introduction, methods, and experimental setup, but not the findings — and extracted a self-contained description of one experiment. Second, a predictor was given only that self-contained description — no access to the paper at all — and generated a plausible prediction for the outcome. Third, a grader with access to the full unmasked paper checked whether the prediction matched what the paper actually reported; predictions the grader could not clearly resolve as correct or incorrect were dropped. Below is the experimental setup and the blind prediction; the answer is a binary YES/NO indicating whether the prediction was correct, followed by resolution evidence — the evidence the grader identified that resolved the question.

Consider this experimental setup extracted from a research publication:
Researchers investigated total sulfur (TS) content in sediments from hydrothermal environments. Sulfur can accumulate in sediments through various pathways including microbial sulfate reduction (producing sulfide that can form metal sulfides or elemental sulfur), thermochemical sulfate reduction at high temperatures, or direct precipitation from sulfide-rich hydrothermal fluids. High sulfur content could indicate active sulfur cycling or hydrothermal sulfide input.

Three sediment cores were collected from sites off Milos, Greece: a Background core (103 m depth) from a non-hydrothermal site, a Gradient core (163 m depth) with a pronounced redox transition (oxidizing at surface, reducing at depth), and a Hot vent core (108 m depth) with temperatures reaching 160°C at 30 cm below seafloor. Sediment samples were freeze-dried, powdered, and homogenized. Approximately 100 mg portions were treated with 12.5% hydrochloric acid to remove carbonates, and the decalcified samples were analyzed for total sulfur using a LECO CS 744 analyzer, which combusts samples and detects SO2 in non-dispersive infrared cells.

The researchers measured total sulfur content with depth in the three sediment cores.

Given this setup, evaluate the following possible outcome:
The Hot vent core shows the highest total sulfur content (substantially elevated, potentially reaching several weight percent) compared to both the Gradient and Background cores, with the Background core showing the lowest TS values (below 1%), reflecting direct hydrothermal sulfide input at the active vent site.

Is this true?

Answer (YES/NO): NO